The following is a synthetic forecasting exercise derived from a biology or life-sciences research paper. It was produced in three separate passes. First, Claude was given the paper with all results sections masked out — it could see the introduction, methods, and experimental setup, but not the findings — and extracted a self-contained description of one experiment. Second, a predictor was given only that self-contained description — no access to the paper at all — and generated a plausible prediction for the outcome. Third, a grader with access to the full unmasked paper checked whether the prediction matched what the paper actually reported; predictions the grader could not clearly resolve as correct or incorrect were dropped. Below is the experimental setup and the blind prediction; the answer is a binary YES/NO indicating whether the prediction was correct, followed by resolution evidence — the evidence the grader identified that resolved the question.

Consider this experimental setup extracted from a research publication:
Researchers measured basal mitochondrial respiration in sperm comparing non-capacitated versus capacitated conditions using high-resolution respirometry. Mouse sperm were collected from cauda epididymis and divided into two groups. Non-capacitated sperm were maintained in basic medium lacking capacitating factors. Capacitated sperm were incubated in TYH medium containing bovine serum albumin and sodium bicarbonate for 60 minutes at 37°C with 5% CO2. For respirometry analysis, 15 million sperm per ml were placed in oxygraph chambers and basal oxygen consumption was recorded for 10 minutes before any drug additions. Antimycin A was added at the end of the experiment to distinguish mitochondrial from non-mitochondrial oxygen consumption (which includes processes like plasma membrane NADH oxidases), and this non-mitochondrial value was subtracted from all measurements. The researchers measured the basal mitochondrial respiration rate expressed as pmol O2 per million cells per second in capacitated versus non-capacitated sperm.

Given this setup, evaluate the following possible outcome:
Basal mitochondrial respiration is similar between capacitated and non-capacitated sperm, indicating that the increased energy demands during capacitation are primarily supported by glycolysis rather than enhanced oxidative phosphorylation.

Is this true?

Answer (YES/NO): NO